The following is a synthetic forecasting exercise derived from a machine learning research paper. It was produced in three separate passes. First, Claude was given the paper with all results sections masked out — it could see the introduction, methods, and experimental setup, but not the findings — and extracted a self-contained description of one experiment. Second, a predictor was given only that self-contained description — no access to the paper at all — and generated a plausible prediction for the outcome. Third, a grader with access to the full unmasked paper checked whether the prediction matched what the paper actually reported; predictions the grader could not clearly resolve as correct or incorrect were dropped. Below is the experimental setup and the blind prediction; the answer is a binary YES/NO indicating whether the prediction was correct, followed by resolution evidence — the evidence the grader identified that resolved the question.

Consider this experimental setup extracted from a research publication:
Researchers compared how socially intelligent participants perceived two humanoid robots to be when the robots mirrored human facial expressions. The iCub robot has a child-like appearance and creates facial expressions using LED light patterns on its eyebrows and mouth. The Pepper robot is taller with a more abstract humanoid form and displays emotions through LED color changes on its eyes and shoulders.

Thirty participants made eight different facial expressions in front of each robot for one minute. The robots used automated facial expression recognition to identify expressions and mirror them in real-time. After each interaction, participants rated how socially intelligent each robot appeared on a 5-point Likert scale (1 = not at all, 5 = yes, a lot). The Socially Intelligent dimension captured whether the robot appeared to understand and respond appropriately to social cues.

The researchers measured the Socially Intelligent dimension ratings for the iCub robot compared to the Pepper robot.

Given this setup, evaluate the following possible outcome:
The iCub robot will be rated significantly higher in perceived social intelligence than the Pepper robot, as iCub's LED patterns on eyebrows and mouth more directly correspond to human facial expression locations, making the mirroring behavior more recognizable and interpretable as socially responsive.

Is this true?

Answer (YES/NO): NO